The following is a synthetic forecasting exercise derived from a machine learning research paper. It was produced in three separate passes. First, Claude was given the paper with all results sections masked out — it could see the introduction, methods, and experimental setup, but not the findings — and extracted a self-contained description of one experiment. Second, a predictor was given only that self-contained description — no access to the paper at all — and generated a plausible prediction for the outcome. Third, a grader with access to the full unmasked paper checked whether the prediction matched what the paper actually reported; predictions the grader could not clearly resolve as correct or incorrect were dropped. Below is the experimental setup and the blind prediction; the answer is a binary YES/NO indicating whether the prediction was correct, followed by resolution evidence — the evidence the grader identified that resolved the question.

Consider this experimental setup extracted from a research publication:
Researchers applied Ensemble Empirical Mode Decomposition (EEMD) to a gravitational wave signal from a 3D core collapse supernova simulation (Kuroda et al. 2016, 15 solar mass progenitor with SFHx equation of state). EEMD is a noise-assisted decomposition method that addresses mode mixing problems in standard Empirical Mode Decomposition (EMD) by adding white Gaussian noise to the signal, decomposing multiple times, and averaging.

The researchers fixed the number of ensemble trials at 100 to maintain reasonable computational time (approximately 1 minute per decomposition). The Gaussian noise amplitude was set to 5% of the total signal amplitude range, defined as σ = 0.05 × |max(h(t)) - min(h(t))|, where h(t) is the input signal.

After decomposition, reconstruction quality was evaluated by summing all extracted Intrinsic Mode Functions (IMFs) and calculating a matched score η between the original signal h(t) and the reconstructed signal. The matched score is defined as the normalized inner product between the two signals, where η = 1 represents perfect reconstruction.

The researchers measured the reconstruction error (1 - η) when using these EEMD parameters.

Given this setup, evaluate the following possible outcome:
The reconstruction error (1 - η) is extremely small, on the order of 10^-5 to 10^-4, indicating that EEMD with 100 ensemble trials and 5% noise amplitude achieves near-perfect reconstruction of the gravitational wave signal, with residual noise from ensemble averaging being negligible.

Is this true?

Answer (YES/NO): NO